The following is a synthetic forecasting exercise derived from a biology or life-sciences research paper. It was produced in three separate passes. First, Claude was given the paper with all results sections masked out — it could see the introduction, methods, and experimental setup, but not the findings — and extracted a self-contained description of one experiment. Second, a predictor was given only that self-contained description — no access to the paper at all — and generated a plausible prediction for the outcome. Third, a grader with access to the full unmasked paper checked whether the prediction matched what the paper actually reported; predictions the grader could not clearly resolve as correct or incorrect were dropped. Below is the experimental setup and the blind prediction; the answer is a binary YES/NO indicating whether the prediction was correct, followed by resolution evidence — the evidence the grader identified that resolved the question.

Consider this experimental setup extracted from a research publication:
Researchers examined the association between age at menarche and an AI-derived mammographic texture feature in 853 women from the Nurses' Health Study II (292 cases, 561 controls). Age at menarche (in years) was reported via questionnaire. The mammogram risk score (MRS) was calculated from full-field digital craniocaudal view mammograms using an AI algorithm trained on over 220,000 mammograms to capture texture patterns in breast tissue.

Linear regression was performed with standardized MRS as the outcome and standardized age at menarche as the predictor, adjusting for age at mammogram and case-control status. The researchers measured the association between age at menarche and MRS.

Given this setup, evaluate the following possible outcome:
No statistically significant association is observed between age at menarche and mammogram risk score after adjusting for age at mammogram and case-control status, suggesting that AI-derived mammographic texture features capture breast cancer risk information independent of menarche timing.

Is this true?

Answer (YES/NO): YES